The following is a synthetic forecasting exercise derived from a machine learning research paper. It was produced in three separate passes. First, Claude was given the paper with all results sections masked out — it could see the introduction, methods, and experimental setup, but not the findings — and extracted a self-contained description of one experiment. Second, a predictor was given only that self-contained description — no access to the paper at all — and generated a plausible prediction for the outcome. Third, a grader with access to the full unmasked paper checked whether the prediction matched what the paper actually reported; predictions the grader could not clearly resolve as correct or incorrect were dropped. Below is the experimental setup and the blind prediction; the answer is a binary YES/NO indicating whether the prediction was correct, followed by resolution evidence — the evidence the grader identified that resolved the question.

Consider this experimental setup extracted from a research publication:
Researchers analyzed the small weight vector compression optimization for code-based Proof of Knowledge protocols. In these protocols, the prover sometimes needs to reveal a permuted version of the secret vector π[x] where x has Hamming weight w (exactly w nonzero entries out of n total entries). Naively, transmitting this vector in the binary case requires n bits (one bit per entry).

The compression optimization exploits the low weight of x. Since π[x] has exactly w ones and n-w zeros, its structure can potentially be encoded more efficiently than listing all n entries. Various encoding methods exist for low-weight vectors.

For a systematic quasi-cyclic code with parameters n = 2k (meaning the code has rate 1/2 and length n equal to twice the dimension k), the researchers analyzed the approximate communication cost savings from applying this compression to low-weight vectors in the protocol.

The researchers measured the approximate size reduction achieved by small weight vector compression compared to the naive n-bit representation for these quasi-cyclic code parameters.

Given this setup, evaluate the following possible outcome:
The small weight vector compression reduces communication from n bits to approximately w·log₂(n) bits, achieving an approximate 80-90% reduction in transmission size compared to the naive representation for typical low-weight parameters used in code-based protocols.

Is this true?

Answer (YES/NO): NO